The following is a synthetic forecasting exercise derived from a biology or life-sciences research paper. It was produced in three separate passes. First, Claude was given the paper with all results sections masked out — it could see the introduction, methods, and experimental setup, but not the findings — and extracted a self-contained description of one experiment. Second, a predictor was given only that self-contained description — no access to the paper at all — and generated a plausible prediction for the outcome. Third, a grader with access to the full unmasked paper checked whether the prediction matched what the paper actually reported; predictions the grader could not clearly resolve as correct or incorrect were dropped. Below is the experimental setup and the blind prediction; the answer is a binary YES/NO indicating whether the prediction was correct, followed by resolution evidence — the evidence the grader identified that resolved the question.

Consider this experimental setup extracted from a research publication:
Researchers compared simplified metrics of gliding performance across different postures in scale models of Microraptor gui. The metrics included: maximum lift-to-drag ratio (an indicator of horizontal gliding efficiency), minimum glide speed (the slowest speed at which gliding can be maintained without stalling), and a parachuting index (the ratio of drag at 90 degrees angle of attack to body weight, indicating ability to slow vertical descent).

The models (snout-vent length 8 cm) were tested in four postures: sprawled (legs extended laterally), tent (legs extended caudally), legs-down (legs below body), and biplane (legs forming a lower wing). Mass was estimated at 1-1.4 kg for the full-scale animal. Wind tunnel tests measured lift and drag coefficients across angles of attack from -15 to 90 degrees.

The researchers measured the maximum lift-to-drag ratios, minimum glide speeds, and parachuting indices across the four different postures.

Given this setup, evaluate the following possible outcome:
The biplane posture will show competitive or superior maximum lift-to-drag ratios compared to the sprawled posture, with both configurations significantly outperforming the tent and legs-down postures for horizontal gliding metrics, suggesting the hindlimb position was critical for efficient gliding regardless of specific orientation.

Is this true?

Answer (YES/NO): NO